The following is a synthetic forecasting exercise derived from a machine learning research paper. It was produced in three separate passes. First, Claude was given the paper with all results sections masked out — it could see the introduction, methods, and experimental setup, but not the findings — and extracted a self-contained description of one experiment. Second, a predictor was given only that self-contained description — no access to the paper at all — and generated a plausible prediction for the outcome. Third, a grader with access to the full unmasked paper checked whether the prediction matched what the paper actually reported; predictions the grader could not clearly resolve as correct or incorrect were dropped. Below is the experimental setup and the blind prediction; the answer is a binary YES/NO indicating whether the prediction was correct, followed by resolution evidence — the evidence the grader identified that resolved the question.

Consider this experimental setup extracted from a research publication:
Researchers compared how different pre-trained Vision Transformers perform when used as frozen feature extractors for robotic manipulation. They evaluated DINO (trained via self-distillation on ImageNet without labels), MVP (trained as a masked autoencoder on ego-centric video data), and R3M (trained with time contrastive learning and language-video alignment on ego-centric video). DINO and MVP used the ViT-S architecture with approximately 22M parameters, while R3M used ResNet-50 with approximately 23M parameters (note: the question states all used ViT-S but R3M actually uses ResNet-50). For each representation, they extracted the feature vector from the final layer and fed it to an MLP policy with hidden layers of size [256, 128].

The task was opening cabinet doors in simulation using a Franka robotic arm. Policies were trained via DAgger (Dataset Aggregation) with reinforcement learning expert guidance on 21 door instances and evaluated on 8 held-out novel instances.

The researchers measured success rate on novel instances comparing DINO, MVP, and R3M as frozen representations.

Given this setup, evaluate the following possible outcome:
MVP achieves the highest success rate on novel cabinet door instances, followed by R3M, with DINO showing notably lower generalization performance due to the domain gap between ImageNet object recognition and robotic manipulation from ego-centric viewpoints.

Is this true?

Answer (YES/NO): NO